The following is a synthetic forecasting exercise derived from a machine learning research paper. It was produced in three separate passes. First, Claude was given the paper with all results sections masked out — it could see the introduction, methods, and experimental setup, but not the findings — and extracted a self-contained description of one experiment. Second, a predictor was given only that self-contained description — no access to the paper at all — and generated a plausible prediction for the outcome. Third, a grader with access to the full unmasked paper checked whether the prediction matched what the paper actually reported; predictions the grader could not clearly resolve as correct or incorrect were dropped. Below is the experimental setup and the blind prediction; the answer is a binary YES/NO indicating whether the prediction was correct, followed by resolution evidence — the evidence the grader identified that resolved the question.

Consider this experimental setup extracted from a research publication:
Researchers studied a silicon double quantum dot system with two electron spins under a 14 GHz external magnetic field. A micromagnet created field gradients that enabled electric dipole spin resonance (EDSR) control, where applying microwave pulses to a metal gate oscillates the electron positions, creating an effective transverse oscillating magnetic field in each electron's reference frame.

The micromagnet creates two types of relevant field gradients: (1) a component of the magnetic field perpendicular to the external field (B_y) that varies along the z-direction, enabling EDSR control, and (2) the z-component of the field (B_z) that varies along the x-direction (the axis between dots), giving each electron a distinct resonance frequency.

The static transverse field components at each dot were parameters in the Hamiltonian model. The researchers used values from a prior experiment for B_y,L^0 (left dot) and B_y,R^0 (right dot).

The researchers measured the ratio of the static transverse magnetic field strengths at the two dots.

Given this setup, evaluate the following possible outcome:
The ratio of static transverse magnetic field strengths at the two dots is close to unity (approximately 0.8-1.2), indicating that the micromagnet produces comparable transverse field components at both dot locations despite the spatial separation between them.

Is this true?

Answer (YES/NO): NO